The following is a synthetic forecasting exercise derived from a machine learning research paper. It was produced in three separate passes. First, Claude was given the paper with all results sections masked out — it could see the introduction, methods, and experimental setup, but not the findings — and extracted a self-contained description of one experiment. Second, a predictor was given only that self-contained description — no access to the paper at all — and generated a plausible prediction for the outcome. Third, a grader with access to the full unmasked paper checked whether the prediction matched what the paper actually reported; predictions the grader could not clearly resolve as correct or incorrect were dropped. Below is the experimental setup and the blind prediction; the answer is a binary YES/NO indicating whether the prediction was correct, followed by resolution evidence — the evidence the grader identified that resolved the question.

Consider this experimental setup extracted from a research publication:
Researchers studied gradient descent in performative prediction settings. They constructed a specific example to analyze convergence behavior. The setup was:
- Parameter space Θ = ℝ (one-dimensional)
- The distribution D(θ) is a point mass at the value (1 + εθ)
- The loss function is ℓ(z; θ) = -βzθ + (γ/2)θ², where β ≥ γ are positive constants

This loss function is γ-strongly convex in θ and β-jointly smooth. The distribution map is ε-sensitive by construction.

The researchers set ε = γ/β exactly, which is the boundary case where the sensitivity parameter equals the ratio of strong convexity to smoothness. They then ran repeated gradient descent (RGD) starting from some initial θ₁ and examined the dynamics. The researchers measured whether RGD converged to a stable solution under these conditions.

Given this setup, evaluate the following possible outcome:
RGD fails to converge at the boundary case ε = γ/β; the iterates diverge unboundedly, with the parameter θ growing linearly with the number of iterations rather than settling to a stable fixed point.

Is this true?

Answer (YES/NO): YES